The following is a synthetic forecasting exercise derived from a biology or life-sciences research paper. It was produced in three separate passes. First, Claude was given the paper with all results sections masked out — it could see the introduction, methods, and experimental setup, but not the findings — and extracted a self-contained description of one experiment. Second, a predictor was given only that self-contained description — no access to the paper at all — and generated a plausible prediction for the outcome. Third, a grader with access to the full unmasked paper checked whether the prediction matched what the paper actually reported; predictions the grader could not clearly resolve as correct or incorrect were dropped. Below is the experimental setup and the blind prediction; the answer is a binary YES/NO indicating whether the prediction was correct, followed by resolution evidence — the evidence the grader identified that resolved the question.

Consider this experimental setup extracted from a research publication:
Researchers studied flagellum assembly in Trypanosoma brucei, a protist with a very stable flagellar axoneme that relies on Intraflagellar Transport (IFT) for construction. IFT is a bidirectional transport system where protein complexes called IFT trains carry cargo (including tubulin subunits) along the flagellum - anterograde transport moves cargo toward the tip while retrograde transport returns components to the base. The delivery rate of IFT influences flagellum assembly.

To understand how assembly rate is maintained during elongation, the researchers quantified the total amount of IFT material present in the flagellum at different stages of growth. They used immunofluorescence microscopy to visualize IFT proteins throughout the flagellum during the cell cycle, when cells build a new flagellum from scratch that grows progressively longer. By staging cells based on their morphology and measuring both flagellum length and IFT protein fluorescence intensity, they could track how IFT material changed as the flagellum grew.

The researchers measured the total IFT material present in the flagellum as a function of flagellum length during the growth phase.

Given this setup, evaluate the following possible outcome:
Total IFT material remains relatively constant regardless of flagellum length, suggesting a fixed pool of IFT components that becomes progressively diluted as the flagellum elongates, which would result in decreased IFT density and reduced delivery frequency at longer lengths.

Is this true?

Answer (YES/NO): NO